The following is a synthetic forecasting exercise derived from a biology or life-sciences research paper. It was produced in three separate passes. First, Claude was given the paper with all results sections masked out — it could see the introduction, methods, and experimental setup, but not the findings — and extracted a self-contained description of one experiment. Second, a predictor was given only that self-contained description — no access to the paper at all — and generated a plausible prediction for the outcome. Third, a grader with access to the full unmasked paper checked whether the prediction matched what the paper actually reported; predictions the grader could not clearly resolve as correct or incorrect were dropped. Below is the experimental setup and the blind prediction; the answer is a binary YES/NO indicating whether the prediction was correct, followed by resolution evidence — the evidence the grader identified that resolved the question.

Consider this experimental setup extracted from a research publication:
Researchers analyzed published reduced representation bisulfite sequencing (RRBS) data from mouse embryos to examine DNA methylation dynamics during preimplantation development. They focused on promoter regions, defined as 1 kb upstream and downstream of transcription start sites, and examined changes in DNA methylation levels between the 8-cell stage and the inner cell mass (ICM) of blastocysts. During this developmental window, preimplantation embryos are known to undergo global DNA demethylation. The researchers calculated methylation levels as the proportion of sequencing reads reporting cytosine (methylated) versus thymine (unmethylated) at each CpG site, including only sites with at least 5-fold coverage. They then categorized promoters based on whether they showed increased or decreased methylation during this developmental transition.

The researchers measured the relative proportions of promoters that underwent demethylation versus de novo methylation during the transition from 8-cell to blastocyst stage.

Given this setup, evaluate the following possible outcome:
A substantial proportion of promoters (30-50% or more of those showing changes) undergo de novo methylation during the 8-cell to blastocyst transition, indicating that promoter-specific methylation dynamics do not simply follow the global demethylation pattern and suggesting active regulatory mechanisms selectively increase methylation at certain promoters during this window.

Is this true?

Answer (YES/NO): YES